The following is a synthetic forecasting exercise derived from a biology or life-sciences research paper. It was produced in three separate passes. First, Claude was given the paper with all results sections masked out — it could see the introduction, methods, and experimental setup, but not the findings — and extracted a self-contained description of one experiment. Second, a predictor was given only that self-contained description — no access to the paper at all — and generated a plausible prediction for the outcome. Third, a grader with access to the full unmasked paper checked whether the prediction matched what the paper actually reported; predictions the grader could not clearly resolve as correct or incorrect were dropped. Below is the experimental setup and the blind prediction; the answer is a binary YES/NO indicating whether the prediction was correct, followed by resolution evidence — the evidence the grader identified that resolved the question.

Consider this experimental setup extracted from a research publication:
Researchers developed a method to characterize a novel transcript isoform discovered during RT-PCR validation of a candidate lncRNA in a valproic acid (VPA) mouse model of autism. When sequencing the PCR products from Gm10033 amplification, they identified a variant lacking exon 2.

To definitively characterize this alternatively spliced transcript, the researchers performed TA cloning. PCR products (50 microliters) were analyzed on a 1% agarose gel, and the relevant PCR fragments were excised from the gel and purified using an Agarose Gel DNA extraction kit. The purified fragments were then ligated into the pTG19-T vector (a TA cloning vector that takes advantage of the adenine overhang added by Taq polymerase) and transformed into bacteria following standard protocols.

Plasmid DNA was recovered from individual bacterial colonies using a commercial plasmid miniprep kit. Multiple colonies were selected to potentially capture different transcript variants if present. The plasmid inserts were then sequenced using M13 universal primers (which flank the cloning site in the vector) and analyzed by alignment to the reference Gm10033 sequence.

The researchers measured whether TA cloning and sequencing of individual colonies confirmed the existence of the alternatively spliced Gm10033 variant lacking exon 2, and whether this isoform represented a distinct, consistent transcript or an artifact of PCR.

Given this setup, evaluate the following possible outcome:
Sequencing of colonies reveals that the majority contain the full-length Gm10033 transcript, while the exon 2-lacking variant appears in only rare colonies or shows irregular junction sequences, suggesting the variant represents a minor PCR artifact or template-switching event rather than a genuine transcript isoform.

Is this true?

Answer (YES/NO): NO